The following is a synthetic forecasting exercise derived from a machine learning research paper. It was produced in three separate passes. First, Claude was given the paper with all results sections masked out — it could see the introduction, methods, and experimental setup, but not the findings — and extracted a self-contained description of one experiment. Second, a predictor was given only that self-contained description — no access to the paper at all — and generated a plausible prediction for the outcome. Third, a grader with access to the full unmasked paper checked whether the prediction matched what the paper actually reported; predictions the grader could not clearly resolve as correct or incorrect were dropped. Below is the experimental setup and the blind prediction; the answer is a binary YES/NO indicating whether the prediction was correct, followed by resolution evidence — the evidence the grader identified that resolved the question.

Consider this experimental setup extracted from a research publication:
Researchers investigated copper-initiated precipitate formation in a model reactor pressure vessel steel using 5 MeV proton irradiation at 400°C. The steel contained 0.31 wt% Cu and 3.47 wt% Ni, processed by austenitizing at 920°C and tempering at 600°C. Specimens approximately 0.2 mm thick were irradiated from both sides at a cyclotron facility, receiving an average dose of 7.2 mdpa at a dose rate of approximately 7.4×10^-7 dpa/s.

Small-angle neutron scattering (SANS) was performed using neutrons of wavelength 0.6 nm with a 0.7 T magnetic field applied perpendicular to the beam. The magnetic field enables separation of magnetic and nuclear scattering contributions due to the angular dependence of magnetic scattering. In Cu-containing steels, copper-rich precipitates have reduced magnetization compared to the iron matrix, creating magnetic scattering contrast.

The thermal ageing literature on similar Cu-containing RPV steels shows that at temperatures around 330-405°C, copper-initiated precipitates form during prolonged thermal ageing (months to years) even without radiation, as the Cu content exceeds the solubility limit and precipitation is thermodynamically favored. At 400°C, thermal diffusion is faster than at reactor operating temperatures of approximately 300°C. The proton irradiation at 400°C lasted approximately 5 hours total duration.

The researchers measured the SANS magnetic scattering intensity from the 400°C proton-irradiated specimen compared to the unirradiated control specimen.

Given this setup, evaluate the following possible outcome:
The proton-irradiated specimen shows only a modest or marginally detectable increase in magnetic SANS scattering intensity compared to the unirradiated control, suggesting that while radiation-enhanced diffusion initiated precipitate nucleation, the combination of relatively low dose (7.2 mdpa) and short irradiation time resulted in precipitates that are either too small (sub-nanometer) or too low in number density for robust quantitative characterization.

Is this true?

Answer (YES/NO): NO